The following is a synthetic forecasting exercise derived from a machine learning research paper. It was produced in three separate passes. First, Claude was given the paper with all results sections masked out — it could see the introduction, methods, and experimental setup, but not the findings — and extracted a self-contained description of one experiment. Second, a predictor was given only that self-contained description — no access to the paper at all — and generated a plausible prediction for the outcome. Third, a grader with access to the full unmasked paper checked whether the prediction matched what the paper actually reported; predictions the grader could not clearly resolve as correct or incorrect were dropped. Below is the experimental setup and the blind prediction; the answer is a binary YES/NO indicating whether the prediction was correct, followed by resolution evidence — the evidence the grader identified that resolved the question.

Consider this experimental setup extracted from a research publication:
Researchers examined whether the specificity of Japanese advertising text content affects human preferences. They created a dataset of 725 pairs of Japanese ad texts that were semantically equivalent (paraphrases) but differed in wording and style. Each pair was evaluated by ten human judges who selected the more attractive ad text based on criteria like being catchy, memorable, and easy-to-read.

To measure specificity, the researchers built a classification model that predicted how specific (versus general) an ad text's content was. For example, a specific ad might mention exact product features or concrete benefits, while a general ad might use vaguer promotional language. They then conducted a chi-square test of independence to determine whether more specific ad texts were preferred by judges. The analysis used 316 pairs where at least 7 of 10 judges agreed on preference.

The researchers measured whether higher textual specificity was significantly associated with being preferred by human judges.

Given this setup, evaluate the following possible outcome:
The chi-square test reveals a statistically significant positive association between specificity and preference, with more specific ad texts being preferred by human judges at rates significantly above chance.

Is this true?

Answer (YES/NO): NO